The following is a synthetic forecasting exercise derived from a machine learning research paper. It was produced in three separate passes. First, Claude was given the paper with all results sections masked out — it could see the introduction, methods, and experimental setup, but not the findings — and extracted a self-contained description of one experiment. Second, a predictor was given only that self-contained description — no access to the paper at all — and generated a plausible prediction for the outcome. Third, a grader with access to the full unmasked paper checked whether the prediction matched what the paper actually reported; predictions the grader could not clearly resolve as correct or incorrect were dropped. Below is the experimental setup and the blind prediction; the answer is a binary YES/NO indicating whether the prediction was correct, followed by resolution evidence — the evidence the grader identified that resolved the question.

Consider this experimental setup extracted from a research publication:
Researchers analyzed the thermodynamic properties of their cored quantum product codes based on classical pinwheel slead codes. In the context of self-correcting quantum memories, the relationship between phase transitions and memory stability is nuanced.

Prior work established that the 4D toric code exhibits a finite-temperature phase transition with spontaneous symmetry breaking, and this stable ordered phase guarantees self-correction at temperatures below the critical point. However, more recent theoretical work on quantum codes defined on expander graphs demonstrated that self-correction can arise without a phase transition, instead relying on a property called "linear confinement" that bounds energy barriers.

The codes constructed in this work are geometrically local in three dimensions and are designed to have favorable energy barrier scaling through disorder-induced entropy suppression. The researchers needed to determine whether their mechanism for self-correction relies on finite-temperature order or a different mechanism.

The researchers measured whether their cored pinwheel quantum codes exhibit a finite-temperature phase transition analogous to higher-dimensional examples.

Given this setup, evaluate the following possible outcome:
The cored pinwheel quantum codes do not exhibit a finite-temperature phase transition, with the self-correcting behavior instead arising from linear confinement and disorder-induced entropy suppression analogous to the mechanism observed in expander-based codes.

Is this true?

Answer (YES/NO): NO